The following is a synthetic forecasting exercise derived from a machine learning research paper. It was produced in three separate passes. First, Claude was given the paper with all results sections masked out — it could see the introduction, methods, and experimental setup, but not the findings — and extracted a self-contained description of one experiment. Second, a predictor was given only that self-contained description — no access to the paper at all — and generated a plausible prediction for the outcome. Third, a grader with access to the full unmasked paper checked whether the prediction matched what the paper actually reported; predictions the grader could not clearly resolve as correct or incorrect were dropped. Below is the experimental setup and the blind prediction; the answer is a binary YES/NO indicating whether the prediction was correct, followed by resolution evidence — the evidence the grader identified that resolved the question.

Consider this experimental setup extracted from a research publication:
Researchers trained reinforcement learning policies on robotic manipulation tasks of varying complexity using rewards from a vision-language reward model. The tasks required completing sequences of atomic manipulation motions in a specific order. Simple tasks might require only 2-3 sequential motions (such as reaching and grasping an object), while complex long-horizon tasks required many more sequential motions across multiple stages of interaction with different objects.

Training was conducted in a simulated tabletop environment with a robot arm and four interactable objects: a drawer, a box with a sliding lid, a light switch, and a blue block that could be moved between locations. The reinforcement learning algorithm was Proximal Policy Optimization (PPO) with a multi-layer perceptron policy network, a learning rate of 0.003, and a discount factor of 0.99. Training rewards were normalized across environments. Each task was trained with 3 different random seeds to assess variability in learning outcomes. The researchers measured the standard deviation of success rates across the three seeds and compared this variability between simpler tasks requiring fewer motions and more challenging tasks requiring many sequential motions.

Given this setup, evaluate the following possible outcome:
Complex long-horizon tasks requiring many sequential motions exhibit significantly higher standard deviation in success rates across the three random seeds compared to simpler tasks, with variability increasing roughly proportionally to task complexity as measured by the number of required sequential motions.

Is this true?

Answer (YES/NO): NO